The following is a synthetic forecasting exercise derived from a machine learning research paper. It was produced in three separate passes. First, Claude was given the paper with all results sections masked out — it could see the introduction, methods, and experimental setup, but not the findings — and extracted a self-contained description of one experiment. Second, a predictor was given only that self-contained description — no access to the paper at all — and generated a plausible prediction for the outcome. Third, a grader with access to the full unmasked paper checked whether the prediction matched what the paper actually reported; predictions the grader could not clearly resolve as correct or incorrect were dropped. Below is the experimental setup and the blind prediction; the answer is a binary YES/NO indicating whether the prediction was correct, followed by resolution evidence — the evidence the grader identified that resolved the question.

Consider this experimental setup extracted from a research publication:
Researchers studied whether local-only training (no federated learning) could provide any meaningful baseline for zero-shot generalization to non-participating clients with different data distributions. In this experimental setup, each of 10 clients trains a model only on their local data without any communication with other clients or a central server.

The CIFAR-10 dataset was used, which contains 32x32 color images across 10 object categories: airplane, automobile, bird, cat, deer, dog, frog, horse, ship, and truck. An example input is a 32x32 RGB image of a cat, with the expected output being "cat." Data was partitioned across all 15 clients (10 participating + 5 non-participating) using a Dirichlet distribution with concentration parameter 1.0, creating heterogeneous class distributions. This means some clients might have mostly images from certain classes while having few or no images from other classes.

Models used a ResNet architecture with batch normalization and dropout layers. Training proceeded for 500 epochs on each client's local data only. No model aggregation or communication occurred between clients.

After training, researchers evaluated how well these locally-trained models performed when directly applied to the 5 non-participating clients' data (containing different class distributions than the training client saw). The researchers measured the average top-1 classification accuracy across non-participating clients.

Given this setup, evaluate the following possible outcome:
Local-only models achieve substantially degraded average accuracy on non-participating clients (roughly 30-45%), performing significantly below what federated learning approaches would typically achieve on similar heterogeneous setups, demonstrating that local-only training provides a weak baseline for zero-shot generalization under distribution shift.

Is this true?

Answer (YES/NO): YES